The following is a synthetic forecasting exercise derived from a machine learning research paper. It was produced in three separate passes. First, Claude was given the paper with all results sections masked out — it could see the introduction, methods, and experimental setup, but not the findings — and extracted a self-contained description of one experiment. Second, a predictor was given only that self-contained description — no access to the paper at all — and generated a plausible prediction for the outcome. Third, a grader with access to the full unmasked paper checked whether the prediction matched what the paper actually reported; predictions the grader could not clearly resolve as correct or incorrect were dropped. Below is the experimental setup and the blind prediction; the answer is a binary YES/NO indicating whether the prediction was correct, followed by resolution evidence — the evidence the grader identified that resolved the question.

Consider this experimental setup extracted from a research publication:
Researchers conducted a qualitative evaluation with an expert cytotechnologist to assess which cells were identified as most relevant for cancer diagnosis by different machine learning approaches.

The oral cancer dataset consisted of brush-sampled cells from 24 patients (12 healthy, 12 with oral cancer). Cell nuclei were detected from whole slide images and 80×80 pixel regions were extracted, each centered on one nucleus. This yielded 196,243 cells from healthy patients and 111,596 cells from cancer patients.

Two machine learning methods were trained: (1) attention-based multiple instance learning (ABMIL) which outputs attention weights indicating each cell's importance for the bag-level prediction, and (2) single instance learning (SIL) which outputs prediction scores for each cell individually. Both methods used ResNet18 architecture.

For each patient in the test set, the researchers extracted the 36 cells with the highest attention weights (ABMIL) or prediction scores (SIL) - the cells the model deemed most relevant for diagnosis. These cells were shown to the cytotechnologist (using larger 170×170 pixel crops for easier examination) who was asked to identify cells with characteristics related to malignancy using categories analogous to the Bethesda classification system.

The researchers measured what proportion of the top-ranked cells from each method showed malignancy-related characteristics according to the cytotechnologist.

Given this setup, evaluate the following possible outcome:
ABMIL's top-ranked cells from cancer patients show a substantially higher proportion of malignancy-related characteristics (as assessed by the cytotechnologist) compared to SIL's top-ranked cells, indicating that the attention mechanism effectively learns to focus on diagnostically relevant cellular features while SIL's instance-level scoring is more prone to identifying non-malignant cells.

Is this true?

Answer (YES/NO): NO